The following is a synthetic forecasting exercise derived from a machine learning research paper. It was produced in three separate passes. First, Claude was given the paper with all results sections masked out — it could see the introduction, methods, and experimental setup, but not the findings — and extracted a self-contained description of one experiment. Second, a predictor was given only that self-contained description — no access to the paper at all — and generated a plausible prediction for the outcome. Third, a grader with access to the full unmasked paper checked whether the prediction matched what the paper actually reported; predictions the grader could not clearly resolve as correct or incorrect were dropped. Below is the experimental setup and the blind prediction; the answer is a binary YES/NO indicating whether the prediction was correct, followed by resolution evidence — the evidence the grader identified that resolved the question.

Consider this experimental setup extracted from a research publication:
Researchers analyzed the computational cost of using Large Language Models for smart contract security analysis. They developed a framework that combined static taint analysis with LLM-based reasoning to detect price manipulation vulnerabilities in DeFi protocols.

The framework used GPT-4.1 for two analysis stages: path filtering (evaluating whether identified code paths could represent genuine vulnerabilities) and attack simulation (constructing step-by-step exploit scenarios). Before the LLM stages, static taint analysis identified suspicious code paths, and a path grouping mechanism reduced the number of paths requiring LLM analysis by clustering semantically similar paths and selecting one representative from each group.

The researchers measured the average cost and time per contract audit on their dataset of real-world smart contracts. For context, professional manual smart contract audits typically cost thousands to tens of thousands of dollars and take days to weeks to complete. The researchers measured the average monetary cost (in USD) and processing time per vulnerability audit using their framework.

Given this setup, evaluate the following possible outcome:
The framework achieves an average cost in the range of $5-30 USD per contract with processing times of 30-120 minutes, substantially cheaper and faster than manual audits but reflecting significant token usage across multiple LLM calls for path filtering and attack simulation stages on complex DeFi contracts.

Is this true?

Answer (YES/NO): NO